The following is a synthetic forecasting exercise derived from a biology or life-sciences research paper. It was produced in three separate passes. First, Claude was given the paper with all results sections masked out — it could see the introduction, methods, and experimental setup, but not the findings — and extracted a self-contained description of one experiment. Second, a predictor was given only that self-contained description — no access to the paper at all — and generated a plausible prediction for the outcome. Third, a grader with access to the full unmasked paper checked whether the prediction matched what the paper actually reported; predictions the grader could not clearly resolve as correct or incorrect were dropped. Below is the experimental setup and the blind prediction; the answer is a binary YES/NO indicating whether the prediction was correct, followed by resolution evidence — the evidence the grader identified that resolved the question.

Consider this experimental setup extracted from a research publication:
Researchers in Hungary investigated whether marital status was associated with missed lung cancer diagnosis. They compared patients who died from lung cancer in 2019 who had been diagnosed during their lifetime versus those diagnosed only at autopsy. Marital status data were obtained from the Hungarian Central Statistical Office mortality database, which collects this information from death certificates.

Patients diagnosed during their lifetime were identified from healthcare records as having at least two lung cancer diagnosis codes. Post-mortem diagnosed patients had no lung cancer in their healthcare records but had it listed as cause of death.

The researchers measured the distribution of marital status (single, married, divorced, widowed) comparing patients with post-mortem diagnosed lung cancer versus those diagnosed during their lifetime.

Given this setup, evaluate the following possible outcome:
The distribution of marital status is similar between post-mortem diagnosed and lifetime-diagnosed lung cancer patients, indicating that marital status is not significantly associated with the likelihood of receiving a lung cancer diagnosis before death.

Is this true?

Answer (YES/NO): NO